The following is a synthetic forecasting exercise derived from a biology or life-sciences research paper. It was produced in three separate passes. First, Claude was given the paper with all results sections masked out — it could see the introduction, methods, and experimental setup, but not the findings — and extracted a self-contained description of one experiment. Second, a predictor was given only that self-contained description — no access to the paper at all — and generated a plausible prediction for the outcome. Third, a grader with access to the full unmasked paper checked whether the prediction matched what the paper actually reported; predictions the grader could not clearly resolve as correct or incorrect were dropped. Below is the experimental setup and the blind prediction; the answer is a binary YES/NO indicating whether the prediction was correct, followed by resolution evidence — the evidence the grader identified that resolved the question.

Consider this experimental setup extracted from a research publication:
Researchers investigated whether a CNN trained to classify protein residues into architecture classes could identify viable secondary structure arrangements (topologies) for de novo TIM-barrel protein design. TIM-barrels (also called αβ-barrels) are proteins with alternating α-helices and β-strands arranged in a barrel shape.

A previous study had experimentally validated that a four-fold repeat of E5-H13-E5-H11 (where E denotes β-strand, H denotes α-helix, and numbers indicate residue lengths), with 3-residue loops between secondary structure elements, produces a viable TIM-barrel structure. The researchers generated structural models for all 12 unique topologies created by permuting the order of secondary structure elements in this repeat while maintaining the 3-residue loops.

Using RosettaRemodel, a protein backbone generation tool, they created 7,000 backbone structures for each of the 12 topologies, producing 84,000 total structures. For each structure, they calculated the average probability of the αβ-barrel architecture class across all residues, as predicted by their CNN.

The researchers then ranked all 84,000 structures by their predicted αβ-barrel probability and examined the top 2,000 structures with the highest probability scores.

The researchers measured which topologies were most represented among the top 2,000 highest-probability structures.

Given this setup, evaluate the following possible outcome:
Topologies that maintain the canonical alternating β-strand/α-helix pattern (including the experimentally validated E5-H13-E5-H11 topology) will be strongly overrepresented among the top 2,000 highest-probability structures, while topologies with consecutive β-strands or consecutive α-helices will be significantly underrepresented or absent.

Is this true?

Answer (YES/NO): YES